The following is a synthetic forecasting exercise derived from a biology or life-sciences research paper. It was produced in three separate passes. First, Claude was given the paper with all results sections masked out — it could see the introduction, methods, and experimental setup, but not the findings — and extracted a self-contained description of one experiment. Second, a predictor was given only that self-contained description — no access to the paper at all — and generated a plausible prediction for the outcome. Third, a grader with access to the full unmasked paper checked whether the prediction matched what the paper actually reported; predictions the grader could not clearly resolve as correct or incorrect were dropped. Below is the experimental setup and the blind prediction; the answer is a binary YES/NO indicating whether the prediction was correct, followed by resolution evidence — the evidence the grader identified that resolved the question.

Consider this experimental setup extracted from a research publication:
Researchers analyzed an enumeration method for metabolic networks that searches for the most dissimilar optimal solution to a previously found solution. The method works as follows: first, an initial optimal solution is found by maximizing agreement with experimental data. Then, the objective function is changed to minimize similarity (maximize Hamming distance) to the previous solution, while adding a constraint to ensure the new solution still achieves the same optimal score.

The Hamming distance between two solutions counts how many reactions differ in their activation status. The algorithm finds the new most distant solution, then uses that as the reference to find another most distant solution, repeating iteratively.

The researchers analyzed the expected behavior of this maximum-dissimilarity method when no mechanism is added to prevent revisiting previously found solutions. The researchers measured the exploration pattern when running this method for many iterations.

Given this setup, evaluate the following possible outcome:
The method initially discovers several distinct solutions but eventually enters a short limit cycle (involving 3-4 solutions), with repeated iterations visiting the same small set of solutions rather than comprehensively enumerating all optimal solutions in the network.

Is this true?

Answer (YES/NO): NO